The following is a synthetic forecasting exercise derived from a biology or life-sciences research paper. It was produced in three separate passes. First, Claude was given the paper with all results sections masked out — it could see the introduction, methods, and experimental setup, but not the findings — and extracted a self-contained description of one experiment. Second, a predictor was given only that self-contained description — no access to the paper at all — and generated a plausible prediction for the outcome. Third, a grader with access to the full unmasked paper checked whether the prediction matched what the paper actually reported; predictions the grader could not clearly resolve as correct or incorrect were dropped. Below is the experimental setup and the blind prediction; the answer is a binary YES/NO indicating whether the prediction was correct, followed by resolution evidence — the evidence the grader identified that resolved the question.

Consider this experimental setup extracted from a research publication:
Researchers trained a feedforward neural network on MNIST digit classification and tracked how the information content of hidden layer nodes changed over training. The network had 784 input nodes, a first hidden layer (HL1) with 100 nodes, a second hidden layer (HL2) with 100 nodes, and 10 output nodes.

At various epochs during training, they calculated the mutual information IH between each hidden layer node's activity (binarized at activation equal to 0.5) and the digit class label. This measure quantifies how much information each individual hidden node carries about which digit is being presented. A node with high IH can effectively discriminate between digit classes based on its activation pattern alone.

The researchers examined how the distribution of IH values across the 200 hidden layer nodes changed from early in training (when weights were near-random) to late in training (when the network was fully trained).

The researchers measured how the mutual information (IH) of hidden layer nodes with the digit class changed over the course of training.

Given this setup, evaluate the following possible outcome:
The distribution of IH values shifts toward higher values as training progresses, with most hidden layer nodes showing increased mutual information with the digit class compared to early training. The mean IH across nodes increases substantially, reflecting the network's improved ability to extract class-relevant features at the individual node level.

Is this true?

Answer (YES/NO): NO